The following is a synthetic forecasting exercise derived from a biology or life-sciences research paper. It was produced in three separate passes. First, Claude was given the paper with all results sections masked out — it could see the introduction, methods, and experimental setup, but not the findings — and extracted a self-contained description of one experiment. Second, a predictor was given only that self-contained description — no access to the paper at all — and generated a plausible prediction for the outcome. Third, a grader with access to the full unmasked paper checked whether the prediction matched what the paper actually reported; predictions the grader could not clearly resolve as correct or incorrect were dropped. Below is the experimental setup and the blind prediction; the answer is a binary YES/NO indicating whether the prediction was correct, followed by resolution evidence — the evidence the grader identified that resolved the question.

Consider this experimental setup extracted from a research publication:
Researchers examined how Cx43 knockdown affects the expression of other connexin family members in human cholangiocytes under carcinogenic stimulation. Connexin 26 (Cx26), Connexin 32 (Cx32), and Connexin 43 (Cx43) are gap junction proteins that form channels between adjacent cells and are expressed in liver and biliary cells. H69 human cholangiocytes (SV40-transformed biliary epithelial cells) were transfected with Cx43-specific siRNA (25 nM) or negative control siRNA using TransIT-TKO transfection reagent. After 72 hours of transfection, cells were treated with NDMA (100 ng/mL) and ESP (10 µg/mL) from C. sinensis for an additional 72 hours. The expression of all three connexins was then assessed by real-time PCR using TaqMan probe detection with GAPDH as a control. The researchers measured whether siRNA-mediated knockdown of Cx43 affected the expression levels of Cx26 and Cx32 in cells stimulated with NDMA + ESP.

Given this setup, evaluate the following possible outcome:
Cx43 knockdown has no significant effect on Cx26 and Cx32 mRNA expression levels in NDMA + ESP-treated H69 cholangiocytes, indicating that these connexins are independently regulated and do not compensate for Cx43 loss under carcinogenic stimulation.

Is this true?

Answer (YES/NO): NO